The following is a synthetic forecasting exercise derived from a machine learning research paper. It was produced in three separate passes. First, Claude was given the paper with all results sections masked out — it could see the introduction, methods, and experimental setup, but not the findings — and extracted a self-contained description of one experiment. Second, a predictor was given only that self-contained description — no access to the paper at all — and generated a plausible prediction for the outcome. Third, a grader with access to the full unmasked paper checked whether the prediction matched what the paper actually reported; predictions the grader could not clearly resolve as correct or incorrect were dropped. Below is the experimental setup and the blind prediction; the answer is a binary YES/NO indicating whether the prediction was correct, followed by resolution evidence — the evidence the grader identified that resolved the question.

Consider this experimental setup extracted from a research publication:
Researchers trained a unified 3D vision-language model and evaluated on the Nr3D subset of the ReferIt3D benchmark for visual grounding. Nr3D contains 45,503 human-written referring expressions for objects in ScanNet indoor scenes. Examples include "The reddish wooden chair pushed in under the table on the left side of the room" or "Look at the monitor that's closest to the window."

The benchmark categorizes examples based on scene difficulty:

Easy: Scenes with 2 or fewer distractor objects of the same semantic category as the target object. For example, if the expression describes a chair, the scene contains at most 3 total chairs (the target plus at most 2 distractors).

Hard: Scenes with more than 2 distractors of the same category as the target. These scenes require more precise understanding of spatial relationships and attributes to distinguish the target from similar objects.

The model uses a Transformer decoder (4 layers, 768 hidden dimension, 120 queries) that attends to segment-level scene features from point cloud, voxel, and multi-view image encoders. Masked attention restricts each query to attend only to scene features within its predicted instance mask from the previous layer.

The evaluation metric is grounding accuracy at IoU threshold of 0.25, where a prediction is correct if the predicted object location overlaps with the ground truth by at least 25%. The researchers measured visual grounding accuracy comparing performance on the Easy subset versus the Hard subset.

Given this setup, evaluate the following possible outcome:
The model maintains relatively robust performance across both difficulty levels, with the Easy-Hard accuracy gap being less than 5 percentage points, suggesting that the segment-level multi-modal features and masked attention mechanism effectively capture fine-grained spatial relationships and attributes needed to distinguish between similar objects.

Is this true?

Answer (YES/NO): NO